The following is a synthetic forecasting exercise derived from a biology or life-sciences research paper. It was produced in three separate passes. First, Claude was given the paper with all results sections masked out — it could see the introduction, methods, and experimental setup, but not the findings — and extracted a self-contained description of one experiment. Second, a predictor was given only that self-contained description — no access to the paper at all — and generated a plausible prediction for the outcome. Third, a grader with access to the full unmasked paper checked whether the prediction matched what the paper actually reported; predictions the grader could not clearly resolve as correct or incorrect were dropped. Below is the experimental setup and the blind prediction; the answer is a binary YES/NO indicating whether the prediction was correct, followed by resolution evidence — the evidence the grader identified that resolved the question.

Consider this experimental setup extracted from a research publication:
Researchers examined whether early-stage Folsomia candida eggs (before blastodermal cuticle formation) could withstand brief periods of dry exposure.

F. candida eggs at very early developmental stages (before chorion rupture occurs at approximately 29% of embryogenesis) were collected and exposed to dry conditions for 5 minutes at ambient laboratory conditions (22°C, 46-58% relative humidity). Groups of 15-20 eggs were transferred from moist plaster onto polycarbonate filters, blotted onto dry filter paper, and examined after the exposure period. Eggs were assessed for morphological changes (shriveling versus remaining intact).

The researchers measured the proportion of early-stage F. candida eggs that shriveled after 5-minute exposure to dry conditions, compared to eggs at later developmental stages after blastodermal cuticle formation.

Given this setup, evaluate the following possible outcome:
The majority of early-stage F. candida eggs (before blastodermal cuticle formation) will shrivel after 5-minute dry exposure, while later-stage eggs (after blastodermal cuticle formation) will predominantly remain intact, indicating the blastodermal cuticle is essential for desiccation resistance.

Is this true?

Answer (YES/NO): YES